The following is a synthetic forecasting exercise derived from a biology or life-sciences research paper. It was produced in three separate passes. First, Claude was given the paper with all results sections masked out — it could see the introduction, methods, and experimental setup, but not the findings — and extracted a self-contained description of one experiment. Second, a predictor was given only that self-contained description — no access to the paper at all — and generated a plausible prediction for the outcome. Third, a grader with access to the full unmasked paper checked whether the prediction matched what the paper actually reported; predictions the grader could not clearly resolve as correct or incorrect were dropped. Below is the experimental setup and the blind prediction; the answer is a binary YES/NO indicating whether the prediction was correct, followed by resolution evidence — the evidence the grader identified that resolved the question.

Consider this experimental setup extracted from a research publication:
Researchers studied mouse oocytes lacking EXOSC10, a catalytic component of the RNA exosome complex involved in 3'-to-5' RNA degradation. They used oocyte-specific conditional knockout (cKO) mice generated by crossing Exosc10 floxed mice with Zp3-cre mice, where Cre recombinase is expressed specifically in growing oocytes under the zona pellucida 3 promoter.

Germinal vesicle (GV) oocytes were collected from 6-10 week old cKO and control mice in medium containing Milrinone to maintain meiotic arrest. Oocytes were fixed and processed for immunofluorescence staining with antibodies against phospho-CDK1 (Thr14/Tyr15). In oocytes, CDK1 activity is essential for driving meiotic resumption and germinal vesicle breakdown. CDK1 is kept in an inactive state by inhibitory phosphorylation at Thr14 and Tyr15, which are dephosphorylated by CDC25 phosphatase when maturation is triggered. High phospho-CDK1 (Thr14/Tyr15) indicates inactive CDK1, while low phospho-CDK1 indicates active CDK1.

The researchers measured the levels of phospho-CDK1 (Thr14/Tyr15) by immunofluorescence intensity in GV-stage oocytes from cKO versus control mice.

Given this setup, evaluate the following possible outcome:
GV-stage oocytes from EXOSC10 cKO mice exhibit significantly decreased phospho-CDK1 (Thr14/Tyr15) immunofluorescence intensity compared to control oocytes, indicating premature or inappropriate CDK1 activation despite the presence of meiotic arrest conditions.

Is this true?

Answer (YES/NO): NO